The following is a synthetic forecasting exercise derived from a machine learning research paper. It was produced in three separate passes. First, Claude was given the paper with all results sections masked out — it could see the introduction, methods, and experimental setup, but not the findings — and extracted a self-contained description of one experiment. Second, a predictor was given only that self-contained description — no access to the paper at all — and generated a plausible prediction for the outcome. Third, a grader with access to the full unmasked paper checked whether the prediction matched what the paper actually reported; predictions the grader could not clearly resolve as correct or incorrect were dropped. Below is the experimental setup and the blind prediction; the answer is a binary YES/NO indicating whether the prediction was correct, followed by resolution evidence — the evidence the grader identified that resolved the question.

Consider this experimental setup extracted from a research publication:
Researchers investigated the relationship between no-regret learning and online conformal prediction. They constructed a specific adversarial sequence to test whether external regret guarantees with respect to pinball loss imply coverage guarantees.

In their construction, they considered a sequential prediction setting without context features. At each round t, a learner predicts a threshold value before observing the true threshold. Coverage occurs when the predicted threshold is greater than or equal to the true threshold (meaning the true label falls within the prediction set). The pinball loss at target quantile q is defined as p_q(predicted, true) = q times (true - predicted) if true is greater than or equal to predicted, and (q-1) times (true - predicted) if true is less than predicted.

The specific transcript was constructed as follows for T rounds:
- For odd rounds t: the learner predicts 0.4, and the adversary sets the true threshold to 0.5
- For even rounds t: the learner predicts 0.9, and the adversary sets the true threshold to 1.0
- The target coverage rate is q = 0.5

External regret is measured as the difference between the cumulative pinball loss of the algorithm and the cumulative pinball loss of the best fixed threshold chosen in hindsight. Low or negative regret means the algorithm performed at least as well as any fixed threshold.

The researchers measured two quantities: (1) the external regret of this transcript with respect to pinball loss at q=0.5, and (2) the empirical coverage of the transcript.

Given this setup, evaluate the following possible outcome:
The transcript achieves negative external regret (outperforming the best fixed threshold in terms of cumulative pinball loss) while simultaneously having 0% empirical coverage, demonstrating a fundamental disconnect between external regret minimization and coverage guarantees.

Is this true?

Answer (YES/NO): YES